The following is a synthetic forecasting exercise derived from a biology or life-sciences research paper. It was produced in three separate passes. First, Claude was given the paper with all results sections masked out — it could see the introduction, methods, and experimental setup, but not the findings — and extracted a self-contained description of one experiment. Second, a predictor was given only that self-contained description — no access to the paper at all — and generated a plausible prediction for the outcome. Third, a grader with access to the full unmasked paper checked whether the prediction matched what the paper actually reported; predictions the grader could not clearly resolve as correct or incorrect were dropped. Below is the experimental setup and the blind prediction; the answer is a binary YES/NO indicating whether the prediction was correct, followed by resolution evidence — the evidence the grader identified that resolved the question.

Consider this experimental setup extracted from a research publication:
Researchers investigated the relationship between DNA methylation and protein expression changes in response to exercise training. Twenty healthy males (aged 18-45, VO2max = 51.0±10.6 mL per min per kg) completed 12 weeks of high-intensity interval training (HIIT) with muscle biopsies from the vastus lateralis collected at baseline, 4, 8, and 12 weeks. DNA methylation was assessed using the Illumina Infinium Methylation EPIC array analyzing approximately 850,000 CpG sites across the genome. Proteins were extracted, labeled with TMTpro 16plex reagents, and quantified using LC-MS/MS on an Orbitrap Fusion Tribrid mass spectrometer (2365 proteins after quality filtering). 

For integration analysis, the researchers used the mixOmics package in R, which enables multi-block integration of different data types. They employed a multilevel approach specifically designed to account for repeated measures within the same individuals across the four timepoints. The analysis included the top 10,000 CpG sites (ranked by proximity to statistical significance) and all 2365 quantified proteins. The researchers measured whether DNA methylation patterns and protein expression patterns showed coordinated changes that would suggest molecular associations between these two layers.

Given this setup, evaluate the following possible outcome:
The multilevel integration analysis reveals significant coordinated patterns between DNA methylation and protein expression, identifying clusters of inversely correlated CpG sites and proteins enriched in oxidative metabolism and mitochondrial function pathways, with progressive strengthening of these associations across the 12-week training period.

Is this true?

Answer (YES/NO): NO